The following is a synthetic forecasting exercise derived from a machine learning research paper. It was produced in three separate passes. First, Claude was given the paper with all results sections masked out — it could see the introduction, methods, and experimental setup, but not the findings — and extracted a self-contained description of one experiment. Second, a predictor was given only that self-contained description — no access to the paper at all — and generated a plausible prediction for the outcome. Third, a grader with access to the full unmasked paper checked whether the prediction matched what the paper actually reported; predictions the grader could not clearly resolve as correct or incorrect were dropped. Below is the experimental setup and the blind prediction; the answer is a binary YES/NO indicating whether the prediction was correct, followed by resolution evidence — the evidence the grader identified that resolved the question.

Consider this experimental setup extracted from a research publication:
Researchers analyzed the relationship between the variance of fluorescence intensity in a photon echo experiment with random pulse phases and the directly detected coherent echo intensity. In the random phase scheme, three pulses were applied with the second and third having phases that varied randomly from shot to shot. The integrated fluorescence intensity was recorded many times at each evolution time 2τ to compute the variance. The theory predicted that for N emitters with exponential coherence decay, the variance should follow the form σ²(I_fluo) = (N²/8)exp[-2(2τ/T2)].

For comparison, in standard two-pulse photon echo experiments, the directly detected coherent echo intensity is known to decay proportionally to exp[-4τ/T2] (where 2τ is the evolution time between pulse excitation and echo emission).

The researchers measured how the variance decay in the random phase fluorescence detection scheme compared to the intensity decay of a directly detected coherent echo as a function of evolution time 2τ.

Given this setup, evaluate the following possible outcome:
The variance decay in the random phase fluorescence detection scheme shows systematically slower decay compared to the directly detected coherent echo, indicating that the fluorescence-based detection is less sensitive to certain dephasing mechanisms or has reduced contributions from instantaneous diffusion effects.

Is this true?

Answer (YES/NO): NO